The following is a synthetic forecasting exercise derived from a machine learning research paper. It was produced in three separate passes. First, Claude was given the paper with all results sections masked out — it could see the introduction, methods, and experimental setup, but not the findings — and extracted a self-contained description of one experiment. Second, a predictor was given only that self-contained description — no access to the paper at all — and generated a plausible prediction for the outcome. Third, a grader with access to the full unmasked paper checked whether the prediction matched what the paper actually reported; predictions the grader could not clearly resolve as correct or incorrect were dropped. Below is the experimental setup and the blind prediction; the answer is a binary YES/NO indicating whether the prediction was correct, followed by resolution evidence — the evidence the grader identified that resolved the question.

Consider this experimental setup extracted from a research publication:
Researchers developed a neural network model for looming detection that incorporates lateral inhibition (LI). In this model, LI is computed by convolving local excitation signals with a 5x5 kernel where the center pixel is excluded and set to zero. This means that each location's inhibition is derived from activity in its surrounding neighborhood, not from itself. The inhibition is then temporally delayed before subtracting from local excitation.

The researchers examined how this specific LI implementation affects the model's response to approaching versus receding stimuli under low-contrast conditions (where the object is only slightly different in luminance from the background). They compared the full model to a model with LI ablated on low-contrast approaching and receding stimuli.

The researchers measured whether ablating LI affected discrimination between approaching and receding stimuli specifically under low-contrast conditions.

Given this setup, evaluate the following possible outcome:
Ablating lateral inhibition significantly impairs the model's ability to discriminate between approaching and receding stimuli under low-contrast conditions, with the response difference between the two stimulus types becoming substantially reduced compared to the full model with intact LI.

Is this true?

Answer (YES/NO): NO